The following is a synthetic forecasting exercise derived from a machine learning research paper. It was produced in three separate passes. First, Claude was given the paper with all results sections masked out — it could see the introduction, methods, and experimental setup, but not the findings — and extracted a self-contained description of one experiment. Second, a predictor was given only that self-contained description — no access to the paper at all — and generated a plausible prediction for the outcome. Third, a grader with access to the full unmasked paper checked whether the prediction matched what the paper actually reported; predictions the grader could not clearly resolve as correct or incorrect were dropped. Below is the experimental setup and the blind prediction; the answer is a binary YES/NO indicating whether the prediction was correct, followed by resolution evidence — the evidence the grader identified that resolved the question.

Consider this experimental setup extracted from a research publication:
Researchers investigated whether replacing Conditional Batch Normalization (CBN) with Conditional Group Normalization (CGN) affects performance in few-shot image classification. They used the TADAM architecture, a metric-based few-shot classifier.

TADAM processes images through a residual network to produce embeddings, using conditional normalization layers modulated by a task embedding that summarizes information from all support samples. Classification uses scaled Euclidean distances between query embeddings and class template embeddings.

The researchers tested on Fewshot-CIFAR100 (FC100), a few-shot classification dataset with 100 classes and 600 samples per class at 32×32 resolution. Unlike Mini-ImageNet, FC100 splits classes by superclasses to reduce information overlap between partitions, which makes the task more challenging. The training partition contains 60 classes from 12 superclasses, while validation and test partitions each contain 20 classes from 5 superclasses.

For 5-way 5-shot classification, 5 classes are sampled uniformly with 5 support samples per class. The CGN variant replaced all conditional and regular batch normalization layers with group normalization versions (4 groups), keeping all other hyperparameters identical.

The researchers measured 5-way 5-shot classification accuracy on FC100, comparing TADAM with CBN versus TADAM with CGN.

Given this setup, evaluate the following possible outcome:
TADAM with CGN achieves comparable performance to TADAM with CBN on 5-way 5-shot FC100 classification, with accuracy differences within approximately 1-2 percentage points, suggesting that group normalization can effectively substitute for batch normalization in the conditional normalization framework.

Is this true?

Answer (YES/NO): YES